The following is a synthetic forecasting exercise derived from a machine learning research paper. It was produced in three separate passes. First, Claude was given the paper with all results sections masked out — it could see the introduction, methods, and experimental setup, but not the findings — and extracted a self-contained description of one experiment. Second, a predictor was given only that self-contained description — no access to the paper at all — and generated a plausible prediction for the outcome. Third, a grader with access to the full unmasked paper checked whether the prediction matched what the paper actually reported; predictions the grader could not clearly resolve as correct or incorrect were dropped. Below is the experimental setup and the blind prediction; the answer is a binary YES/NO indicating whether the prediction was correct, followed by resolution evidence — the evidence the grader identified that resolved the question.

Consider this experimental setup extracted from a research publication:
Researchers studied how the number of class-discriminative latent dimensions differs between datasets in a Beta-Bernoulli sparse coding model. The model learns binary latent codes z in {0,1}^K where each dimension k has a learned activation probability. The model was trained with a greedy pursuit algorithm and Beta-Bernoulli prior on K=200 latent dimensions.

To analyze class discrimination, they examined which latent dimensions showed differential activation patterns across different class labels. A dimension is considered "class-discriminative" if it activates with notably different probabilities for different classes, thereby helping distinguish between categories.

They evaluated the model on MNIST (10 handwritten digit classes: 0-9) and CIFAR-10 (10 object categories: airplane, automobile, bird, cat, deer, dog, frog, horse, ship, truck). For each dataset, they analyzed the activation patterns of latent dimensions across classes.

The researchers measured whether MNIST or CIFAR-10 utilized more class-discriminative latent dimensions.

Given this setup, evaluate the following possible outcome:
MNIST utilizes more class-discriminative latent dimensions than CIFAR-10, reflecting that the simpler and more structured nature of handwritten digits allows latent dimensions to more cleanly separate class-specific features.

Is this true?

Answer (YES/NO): NO